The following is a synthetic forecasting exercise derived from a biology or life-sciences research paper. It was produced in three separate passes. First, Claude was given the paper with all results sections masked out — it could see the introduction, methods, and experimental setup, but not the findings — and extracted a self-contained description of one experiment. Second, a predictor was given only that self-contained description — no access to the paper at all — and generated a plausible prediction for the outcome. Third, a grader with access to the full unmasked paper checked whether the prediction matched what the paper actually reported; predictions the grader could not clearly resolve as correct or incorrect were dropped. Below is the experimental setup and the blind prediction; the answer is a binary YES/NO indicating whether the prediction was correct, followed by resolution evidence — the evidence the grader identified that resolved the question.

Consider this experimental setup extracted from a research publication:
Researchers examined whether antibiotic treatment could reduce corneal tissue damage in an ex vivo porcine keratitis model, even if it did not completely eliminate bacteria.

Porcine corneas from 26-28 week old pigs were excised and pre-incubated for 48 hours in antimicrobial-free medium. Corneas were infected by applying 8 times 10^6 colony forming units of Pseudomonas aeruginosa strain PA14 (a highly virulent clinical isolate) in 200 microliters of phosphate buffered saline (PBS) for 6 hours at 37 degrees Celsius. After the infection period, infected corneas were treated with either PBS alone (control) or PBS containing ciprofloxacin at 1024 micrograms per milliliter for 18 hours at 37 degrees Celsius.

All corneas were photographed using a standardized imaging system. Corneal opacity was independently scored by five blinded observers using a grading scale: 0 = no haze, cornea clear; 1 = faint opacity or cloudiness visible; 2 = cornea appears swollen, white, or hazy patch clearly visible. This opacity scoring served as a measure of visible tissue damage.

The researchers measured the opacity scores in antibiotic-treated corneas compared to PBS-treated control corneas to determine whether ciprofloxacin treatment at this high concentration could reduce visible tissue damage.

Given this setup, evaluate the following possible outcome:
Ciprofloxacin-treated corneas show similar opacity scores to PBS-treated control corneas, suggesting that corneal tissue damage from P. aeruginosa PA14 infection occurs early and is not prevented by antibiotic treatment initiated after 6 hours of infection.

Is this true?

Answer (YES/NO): NO